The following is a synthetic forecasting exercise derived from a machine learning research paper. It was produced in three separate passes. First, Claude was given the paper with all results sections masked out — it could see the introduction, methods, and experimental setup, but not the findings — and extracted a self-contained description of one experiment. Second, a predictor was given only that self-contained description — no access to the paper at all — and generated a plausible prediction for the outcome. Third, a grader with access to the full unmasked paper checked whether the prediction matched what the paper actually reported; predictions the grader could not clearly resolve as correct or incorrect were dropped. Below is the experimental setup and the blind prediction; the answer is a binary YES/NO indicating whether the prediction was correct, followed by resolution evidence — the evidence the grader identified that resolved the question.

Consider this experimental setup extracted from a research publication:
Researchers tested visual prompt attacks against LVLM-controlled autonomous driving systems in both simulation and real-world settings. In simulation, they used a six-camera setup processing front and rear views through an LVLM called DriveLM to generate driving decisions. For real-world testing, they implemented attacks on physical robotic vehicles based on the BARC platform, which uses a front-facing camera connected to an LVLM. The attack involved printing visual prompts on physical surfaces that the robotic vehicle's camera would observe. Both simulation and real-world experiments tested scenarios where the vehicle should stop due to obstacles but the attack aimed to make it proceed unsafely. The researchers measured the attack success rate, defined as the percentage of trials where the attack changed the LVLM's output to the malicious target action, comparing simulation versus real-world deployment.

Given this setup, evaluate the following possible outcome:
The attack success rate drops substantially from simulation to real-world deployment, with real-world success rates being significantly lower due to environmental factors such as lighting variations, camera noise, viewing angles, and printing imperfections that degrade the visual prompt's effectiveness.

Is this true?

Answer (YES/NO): NO